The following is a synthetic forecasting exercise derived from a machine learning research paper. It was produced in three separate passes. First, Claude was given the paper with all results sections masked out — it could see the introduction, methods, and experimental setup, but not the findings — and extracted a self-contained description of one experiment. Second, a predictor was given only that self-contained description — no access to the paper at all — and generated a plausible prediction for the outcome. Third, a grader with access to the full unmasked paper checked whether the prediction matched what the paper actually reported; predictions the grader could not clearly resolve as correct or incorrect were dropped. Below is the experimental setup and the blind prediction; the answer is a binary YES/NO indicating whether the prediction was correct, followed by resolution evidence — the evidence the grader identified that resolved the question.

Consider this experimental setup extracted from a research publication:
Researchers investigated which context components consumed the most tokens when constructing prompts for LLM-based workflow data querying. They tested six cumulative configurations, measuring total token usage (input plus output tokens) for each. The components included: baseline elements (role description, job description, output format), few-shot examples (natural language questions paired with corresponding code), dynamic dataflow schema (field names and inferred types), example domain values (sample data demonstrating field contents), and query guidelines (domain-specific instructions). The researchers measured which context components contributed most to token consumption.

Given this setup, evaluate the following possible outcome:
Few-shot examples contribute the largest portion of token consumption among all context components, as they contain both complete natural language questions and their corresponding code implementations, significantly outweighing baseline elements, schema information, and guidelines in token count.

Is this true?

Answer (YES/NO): NO